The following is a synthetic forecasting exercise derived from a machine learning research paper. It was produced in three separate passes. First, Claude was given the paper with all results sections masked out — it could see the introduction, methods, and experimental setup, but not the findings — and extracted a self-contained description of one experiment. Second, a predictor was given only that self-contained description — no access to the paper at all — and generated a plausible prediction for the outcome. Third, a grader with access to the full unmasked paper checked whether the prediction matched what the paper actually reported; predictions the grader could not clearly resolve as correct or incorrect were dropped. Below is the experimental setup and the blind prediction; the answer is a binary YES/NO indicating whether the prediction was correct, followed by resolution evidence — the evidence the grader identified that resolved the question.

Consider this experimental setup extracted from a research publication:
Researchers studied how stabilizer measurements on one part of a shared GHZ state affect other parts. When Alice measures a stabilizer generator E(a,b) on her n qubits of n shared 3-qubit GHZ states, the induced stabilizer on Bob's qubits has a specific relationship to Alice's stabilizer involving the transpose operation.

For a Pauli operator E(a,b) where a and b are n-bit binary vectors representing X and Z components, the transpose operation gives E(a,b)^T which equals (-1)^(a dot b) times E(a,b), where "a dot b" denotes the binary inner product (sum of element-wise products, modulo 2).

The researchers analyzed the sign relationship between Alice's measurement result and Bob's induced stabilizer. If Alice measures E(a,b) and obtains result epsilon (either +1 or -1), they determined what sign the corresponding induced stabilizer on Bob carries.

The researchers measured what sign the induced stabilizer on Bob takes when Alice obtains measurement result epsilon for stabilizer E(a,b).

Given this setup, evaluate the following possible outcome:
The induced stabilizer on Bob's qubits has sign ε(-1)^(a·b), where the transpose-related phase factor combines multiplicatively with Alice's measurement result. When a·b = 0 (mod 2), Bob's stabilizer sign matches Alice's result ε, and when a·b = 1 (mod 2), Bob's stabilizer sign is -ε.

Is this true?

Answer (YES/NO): YES